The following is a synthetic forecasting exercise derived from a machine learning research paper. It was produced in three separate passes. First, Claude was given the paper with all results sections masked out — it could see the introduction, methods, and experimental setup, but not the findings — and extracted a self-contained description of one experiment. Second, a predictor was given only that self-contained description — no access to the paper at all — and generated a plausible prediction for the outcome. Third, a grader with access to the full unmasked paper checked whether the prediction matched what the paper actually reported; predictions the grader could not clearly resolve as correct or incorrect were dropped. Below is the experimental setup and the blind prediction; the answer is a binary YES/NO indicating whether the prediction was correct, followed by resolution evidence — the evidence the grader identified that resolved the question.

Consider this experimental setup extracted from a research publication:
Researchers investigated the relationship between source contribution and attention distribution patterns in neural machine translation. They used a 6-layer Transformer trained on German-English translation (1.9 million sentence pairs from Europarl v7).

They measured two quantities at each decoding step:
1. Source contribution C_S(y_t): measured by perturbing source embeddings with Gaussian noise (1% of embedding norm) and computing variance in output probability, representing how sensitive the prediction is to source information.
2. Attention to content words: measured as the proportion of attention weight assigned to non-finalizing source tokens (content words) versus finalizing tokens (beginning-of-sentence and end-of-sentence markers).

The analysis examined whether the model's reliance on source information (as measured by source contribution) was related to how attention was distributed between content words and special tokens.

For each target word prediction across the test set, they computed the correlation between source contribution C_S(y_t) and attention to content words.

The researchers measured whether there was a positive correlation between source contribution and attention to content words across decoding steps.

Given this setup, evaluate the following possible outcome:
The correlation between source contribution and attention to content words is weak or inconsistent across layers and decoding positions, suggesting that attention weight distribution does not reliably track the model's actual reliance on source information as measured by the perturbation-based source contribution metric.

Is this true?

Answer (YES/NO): NO